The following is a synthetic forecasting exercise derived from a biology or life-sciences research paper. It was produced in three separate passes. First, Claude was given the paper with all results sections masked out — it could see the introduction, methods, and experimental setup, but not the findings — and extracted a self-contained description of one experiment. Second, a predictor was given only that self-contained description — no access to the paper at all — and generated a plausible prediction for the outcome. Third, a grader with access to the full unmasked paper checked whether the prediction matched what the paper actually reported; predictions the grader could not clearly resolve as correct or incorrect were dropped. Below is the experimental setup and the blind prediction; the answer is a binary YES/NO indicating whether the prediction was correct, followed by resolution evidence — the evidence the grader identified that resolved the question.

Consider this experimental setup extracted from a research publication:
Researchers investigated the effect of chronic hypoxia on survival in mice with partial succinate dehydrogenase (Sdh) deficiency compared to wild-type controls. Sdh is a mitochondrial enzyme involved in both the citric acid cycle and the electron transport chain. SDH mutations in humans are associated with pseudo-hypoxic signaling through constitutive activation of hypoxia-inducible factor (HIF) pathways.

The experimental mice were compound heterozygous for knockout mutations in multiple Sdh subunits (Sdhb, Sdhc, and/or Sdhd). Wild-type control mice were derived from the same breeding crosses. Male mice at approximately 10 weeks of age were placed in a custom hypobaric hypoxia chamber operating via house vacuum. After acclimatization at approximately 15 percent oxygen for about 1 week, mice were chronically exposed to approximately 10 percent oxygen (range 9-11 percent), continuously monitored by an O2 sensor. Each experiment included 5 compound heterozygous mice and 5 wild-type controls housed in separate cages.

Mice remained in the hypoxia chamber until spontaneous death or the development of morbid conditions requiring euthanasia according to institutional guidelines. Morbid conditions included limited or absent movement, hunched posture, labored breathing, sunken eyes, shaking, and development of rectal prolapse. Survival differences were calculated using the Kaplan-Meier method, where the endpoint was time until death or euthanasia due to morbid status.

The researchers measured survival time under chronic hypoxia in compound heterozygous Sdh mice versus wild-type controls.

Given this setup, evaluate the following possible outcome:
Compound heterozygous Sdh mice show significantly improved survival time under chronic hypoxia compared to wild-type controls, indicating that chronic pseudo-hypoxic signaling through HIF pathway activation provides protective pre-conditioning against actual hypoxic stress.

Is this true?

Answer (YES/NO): YES